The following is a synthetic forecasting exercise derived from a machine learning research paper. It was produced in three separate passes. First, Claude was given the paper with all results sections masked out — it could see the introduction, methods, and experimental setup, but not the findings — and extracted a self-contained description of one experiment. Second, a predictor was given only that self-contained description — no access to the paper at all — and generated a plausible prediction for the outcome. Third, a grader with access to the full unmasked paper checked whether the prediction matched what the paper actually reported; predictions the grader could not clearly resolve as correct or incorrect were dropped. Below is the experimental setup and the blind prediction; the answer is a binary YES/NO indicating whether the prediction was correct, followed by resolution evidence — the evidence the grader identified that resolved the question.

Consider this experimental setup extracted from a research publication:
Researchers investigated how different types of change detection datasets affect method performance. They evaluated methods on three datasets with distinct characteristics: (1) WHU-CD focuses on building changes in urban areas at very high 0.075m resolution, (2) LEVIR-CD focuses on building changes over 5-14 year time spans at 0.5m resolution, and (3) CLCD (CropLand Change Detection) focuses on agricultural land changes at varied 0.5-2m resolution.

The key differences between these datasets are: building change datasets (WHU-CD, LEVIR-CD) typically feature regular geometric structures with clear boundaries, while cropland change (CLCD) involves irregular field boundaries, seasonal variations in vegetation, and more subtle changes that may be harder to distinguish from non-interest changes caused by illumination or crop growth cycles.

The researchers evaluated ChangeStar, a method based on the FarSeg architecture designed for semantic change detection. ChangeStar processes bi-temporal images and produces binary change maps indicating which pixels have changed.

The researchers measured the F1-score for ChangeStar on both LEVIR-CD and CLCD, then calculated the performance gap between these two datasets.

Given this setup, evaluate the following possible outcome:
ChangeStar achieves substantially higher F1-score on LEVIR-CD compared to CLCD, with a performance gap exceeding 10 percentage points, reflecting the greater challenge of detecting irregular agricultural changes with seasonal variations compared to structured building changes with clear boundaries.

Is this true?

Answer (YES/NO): YES